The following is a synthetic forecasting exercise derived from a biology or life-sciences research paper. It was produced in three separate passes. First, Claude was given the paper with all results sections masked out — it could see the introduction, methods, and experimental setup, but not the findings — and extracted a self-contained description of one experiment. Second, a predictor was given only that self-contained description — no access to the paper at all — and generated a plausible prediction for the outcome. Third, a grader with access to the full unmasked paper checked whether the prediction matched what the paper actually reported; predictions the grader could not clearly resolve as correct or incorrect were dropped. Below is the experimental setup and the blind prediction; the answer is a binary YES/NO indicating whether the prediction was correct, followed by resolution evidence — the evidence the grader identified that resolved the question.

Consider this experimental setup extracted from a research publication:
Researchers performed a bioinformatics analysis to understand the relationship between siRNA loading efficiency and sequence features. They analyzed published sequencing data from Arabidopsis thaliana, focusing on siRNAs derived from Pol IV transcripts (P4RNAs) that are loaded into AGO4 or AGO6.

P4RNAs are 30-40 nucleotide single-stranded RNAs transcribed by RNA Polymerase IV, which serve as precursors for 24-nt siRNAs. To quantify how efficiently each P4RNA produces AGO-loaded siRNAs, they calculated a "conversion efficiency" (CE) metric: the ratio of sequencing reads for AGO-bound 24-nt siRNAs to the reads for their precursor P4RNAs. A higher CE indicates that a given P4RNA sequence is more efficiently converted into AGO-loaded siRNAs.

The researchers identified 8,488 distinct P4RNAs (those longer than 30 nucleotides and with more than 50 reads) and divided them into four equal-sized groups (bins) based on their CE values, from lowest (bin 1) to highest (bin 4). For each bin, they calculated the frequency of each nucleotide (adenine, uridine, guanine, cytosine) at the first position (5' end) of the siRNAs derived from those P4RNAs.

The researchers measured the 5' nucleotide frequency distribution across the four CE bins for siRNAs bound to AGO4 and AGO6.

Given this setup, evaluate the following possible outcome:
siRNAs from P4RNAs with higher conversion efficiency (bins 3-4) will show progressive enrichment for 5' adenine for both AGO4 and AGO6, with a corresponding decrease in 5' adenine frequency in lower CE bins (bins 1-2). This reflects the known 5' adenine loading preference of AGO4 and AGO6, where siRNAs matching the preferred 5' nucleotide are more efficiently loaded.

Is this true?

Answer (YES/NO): YES